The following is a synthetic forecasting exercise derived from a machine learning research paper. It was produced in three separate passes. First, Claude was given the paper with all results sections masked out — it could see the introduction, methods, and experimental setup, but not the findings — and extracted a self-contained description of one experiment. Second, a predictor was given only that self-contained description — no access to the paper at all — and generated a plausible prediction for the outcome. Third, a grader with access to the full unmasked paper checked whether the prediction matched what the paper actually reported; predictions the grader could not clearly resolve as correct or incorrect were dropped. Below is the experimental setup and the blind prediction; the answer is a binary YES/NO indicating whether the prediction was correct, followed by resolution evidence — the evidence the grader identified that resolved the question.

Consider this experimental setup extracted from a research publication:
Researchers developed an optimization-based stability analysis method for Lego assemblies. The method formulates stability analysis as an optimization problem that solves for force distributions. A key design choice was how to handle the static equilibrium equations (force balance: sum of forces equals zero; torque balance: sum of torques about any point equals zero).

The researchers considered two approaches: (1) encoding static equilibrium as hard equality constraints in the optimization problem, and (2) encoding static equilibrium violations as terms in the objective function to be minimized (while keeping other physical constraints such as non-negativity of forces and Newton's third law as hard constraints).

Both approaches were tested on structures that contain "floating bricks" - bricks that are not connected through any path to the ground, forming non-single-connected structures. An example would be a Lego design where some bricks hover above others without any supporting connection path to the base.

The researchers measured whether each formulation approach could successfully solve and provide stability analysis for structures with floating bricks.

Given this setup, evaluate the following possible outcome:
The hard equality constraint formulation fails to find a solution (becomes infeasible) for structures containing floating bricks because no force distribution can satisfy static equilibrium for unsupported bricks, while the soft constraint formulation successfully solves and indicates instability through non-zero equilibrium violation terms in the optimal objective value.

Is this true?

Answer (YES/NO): YES